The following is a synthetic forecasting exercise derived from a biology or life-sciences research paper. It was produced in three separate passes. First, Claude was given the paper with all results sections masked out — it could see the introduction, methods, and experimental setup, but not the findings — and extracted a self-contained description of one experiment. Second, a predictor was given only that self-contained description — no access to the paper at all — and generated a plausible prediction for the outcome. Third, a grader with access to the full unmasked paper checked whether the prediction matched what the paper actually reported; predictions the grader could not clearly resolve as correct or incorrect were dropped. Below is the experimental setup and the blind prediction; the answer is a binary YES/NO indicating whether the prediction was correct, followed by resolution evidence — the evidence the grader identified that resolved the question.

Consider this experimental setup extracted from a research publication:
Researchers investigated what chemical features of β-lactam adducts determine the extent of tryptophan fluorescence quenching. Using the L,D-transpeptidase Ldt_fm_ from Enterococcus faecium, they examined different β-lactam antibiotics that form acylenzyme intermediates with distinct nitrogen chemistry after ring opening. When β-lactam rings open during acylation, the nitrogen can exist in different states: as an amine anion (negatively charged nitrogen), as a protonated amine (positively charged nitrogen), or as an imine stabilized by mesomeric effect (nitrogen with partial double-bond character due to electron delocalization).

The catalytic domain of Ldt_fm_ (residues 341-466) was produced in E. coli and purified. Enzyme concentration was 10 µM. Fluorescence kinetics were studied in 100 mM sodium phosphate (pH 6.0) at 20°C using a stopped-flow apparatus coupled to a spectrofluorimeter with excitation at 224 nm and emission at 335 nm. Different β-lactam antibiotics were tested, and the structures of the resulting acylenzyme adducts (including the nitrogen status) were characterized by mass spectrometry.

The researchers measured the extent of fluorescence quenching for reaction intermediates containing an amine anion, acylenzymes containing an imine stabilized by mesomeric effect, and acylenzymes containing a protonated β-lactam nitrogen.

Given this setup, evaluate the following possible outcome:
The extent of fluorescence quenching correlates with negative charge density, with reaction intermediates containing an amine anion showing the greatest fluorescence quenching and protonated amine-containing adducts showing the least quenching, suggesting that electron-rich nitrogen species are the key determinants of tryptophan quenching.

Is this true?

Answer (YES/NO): NO